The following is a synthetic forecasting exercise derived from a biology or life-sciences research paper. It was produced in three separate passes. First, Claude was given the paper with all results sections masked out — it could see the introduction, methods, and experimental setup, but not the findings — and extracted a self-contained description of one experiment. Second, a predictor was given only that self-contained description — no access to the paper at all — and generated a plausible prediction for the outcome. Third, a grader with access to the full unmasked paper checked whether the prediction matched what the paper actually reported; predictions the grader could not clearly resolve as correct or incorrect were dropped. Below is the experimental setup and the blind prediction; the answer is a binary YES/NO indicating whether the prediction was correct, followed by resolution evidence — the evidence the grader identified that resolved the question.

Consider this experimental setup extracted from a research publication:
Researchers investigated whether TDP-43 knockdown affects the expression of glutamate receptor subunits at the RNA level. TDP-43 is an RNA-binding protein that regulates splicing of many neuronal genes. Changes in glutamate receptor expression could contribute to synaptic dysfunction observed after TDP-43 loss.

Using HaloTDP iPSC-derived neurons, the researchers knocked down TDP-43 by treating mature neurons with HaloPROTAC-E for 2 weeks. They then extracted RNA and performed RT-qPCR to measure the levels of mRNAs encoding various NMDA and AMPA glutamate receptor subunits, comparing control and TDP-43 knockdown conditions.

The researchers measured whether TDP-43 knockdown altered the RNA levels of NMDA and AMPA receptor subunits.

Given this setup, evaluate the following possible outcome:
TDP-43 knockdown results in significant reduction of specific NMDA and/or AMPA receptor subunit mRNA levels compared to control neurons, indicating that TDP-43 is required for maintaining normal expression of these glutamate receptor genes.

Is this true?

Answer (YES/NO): NO